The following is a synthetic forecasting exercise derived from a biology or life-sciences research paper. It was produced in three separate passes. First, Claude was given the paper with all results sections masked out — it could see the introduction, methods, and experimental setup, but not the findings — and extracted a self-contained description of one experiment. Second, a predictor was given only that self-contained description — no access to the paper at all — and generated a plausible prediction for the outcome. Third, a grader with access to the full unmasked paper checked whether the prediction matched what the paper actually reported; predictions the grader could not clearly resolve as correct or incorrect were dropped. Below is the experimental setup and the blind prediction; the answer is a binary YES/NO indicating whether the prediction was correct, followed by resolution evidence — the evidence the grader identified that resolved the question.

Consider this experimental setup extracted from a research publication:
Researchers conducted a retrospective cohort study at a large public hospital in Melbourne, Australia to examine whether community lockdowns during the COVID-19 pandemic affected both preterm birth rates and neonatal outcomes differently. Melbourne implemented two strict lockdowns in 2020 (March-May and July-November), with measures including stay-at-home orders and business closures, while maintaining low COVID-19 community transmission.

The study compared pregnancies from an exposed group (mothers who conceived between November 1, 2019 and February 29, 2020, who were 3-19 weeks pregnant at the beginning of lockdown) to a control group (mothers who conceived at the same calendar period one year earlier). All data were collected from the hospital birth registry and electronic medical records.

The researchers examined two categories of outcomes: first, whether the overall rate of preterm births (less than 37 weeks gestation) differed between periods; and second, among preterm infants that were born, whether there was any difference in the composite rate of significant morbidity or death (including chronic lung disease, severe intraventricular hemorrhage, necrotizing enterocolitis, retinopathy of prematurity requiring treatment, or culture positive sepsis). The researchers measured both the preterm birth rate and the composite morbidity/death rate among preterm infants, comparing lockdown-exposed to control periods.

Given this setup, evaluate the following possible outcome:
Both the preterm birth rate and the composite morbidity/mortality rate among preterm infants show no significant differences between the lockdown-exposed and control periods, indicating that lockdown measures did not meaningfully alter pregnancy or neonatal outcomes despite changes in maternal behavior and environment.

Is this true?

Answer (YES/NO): NO